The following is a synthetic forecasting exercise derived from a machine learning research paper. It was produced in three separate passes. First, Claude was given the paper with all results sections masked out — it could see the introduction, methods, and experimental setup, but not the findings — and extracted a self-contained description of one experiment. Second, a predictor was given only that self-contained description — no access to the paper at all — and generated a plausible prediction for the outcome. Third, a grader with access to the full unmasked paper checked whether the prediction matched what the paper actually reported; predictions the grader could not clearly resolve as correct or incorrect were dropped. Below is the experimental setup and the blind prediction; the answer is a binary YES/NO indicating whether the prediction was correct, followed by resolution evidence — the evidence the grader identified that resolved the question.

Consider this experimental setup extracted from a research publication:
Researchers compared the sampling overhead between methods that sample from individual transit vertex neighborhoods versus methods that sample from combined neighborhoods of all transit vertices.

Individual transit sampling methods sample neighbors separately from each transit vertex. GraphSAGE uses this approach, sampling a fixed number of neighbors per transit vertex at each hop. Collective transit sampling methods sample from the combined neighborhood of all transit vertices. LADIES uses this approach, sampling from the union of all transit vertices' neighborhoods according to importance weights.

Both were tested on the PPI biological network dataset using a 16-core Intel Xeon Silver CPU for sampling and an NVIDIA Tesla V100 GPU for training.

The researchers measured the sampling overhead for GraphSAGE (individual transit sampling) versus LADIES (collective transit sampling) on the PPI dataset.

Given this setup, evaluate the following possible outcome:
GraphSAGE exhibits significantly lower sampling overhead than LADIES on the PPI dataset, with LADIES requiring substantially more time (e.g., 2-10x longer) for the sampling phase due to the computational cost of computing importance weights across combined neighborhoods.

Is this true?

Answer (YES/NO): NO